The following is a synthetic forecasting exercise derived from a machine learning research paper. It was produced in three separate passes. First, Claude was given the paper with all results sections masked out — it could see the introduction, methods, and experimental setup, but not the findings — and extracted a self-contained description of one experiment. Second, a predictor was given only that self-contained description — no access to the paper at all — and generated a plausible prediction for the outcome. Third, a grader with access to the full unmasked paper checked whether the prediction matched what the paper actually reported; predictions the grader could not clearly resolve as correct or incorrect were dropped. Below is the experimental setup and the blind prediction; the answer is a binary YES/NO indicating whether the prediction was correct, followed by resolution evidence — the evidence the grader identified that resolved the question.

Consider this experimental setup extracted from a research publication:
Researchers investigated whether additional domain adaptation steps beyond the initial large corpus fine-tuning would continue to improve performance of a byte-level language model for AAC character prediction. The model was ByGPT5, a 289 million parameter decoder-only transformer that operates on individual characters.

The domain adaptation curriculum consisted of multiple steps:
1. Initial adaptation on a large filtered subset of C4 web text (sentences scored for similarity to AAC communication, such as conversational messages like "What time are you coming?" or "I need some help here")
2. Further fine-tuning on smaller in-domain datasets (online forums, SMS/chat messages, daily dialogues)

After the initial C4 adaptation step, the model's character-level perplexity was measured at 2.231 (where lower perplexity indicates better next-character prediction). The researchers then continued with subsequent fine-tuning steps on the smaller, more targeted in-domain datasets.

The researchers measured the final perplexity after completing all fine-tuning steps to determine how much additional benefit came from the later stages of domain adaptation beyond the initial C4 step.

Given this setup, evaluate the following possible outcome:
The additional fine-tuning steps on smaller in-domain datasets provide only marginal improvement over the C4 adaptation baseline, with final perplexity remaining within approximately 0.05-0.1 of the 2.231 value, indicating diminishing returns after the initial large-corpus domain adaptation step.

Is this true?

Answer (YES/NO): YES